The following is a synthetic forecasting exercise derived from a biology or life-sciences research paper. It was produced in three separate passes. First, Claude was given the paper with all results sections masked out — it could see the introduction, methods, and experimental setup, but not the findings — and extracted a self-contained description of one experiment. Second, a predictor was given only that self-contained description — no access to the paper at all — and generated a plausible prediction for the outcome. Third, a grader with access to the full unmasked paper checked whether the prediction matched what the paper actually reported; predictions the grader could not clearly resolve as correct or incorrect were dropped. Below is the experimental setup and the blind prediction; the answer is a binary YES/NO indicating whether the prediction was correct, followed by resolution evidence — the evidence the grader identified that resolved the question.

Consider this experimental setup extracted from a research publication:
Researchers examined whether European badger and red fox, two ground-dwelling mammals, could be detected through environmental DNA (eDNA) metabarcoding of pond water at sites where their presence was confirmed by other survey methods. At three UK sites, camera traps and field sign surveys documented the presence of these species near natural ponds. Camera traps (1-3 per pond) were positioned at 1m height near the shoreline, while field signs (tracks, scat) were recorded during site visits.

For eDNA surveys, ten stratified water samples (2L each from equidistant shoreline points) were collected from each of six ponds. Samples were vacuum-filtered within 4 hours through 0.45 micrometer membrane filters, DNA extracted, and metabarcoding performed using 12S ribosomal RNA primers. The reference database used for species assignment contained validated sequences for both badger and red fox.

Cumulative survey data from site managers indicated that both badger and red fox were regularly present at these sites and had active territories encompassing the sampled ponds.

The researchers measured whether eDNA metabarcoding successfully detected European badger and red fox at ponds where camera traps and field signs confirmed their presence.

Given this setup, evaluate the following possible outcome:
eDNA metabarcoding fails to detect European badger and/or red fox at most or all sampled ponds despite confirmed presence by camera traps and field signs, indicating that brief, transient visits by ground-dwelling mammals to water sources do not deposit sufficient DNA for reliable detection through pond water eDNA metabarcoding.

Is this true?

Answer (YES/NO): YES